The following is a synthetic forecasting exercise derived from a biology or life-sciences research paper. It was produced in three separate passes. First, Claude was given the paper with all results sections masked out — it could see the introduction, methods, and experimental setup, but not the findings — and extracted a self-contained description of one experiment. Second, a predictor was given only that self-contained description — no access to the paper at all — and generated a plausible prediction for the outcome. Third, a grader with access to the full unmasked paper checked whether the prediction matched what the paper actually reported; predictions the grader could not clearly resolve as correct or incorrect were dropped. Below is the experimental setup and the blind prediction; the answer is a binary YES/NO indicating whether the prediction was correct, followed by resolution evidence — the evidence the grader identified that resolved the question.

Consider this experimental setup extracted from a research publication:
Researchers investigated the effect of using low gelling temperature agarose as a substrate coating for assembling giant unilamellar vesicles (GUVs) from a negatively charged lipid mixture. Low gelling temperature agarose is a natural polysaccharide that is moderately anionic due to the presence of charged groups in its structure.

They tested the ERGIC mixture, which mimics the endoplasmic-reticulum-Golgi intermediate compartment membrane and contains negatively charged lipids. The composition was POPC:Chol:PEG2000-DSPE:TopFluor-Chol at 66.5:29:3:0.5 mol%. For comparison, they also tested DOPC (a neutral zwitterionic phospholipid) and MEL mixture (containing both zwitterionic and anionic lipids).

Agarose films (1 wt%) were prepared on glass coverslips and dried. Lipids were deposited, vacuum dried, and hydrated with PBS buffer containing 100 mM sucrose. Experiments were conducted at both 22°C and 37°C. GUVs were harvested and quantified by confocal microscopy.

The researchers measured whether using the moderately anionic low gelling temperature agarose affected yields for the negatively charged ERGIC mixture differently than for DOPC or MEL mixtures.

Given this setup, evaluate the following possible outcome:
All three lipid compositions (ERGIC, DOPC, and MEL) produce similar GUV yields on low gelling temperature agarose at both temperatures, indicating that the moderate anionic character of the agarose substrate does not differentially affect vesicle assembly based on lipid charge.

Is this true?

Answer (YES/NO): NO